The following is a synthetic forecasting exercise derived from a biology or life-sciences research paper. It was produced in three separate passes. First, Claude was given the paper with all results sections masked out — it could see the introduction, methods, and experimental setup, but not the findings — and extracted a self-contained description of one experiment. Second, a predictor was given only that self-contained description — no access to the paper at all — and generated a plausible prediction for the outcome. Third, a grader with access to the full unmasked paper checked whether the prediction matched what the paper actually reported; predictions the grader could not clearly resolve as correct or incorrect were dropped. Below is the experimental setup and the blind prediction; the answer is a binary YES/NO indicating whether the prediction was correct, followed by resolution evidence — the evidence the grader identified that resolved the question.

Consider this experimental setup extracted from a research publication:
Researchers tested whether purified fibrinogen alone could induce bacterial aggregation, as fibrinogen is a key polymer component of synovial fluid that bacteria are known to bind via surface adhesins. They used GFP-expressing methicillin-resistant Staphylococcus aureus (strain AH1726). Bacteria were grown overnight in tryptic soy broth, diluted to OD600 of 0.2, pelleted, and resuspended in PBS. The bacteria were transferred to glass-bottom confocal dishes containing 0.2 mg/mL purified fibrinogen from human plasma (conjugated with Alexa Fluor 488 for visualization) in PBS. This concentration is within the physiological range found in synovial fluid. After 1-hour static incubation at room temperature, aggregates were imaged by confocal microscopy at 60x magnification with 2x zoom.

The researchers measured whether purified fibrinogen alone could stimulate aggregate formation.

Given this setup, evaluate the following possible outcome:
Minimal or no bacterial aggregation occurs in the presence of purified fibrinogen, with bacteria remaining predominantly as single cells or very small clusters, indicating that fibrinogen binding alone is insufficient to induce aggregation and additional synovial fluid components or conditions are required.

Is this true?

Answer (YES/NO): NO